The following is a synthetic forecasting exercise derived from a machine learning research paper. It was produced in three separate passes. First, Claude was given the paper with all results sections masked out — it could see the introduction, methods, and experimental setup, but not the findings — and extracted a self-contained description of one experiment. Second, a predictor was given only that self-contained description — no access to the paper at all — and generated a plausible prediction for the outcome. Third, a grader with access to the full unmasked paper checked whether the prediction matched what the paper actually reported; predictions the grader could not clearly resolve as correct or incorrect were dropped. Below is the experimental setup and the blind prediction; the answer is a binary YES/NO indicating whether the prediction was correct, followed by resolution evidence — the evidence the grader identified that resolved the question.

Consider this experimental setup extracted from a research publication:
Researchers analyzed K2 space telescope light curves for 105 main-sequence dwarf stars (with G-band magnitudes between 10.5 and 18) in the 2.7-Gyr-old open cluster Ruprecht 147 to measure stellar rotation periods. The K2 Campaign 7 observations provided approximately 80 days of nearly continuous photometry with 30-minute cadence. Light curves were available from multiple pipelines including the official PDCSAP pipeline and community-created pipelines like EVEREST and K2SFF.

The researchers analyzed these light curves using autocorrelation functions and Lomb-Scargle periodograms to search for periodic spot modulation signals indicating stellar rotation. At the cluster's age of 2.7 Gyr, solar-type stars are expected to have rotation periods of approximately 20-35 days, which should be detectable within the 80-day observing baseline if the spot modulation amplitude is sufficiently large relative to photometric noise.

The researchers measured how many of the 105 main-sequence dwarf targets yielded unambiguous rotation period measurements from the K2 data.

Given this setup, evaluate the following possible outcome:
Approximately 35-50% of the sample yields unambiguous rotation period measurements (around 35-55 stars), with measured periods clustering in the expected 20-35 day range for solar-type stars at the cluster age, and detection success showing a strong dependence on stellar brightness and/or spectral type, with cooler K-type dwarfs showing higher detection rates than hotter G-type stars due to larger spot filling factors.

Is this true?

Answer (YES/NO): NO